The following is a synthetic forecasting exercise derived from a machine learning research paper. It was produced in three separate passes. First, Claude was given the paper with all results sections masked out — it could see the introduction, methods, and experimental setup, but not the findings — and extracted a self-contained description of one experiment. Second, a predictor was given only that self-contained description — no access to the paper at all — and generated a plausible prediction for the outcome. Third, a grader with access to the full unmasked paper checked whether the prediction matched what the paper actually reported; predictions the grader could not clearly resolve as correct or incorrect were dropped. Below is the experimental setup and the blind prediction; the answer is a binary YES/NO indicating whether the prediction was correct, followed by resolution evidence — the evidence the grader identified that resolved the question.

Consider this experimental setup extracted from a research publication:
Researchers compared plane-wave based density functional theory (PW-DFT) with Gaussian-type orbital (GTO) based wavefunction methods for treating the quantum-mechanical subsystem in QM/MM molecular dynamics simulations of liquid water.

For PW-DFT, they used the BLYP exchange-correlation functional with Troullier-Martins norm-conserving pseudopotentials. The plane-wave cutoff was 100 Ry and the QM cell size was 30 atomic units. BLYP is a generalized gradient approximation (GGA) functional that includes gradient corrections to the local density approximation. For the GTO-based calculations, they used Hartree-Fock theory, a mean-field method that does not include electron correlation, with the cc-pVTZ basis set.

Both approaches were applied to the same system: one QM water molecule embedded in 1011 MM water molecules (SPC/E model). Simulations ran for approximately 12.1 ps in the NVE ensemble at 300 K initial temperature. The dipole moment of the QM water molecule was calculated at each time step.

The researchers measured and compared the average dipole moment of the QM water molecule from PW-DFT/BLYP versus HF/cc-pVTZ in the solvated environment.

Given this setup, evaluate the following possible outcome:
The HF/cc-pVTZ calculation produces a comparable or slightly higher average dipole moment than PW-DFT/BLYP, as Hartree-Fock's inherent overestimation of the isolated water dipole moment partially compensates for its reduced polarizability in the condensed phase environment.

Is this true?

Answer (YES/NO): YES